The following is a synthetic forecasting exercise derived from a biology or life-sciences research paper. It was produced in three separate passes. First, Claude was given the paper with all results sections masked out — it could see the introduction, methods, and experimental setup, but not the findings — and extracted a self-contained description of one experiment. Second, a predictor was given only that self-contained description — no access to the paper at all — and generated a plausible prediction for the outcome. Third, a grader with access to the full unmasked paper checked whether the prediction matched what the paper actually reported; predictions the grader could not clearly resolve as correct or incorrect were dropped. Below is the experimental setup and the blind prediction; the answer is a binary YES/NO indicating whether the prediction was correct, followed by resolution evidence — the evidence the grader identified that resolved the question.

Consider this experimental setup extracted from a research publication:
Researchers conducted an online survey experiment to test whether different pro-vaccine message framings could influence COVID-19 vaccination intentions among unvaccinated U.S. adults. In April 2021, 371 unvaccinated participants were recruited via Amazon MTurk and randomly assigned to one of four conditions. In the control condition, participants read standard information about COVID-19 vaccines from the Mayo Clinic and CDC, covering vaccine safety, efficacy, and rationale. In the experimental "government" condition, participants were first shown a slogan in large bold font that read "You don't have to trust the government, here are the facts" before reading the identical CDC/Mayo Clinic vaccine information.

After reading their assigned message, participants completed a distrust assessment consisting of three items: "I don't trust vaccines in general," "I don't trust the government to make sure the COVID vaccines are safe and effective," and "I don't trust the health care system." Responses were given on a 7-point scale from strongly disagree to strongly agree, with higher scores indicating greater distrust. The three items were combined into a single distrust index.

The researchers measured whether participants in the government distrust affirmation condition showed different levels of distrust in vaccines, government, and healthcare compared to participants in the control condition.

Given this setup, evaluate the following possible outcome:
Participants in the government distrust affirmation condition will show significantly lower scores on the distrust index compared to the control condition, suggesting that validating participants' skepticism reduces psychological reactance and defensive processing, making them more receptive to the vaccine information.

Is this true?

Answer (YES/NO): NO